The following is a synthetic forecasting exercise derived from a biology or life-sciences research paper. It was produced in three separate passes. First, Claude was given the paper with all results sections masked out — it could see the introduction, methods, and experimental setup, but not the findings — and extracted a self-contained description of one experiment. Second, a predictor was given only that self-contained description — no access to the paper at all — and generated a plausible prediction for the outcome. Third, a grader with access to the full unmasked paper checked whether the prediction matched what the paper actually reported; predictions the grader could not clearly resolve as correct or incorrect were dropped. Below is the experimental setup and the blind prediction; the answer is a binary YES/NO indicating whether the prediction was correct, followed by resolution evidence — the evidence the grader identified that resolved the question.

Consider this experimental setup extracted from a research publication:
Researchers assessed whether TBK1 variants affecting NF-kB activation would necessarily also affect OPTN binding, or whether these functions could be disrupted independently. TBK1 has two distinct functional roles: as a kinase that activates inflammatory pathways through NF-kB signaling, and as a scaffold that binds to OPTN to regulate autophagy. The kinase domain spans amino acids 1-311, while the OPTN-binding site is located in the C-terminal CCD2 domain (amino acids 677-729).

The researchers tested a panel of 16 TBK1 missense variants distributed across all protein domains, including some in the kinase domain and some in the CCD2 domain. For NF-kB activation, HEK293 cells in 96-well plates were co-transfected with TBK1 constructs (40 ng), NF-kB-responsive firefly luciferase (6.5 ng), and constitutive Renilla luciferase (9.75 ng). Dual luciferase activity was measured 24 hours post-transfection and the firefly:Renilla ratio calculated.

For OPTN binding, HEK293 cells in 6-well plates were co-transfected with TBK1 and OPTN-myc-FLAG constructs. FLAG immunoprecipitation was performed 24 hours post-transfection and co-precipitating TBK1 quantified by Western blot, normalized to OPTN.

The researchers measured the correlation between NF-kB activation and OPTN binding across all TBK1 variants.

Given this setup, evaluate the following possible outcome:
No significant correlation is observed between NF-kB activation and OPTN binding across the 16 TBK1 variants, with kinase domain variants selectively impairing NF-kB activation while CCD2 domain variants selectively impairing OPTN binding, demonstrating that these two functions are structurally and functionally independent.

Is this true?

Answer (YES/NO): NO